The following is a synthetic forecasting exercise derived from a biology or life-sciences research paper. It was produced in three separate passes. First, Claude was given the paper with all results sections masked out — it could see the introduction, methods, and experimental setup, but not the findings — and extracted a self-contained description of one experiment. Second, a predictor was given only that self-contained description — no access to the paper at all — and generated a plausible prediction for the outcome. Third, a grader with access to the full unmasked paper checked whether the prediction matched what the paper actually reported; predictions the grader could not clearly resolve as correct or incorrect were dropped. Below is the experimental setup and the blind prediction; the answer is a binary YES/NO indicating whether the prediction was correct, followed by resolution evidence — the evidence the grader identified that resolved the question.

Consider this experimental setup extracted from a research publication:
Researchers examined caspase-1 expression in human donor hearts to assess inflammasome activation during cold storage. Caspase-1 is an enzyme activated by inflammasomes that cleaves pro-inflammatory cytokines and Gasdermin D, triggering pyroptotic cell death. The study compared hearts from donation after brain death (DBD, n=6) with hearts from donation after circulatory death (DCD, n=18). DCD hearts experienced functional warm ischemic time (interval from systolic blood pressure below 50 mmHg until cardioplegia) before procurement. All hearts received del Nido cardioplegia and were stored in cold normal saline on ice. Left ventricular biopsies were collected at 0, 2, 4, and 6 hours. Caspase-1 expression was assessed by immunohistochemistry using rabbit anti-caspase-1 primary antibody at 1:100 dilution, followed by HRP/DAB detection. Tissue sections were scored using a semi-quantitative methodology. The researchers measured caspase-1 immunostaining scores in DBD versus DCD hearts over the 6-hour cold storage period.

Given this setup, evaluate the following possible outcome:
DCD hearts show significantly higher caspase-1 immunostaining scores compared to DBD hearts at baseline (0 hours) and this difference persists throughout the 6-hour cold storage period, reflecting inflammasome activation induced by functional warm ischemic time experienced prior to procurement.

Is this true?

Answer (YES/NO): YES